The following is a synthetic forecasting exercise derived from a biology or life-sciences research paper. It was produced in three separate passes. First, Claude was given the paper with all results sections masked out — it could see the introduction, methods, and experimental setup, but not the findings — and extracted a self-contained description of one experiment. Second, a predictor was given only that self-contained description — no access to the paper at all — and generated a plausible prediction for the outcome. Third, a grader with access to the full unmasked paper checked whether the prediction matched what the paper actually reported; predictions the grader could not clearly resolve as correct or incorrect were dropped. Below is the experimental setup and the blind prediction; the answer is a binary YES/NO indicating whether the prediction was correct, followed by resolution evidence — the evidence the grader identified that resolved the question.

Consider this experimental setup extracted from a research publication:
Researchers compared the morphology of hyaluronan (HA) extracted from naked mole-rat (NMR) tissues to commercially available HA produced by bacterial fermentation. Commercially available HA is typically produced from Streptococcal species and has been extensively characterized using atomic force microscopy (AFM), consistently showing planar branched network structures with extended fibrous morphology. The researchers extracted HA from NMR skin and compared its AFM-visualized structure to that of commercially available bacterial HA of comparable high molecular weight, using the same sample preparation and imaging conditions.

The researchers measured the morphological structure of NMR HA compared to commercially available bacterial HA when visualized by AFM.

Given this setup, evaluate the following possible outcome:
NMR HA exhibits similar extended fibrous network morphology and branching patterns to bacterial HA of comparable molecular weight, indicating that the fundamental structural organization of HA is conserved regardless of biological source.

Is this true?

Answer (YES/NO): NO